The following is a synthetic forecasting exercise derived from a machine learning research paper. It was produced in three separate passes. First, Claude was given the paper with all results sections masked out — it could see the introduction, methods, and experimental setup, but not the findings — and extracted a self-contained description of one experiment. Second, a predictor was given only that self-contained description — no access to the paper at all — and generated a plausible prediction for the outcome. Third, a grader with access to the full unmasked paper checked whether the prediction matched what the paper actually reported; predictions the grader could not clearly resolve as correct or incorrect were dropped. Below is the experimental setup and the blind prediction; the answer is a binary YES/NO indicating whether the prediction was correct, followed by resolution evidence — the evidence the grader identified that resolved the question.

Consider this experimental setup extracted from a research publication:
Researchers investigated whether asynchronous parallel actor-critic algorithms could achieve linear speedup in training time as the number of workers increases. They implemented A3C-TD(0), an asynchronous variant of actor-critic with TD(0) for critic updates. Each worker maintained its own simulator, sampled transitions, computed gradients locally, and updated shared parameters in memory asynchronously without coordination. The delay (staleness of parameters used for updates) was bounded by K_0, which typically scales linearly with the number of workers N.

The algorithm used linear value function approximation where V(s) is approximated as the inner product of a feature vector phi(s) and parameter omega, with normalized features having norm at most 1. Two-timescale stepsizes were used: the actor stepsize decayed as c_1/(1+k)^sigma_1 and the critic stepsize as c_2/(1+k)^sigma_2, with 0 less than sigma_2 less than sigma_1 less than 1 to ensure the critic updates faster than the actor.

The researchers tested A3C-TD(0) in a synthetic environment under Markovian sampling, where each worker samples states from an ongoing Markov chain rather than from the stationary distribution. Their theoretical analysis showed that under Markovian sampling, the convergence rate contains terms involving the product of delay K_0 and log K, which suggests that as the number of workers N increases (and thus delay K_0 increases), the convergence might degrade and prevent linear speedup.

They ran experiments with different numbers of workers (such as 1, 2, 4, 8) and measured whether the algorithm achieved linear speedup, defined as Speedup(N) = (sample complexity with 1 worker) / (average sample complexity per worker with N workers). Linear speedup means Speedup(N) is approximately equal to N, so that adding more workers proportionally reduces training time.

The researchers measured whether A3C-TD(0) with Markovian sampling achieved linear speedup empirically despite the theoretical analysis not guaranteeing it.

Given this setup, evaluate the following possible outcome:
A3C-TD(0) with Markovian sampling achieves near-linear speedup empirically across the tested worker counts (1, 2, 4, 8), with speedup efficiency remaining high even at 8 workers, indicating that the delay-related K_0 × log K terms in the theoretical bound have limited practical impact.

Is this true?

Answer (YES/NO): NO